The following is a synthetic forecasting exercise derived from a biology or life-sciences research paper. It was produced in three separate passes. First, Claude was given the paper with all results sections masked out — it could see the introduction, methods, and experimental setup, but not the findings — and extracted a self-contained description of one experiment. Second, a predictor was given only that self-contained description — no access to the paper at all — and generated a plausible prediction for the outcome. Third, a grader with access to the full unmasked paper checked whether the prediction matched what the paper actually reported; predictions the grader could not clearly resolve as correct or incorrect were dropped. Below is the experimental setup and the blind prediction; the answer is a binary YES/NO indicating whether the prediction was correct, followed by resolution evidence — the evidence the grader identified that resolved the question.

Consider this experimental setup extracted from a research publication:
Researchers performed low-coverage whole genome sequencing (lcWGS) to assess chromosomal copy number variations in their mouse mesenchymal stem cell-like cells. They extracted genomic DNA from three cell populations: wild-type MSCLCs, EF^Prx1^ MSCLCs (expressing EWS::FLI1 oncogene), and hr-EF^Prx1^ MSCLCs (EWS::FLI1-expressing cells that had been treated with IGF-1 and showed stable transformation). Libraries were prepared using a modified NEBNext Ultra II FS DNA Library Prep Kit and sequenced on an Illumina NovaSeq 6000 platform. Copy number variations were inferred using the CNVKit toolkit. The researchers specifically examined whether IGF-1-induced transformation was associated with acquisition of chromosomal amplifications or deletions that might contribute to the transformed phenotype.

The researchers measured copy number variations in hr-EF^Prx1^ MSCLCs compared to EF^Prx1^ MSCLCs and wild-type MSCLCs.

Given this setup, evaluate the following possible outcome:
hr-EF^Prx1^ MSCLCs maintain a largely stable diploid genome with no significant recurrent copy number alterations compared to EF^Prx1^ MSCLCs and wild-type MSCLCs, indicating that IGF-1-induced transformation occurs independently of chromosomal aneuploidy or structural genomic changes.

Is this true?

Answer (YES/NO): NO